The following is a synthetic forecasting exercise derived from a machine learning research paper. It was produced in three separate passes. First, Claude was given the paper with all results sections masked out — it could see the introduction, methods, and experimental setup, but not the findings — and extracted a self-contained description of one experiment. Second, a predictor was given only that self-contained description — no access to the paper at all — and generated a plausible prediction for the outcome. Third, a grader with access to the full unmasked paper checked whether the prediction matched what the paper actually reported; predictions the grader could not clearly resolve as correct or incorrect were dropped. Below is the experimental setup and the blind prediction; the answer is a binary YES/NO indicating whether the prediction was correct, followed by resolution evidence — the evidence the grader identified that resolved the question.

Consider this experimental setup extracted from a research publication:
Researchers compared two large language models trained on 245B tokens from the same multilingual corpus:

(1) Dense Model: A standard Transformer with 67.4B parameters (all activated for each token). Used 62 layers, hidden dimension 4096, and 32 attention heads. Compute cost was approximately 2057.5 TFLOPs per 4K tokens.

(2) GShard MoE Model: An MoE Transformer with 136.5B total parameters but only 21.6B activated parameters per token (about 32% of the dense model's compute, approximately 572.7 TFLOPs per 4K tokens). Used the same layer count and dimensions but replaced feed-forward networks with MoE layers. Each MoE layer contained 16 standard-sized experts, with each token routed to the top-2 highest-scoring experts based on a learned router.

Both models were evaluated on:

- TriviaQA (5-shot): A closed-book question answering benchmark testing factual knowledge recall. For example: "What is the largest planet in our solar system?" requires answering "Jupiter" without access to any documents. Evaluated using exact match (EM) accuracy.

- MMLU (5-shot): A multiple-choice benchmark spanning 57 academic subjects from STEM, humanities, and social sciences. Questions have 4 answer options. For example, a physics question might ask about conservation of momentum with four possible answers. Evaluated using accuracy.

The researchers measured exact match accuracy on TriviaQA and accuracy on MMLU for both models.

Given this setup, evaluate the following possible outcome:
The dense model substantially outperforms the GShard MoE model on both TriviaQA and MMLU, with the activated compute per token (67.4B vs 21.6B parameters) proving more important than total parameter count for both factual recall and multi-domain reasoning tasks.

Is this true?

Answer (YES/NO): NO